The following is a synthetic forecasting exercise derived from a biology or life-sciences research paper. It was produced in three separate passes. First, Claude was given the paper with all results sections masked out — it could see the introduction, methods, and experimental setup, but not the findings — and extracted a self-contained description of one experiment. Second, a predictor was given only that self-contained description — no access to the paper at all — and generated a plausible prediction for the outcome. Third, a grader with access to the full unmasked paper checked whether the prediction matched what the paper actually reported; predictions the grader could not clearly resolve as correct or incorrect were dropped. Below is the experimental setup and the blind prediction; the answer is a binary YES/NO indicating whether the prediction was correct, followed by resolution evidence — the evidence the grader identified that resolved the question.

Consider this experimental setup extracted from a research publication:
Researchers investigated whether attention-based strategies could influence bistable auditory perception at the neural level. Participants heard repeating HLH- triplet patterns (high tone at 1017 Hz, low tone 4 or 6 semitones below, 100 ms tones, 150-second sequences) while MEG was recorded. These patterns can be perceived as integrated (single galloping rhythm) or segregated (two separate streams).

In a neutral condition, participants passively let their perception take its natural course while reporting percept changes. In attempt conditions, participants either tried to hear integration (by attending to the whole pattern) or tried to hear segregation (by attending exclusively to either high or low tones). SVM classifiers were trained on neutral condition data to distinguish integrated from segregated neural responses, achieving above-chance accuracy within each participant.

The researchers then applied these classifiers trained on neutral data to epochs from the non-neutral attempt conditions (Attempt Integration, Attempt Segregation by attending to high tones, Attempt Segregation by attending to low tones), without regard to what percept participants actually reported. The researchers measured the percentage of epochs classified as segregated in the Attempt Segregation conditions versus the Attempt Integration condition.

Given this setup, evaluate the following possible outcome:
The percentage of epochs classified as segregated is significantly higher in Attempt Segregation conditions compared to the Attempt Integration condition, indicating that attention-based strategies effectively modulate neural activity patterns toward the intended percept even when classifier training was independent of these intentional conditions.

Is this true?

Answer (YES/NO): YES